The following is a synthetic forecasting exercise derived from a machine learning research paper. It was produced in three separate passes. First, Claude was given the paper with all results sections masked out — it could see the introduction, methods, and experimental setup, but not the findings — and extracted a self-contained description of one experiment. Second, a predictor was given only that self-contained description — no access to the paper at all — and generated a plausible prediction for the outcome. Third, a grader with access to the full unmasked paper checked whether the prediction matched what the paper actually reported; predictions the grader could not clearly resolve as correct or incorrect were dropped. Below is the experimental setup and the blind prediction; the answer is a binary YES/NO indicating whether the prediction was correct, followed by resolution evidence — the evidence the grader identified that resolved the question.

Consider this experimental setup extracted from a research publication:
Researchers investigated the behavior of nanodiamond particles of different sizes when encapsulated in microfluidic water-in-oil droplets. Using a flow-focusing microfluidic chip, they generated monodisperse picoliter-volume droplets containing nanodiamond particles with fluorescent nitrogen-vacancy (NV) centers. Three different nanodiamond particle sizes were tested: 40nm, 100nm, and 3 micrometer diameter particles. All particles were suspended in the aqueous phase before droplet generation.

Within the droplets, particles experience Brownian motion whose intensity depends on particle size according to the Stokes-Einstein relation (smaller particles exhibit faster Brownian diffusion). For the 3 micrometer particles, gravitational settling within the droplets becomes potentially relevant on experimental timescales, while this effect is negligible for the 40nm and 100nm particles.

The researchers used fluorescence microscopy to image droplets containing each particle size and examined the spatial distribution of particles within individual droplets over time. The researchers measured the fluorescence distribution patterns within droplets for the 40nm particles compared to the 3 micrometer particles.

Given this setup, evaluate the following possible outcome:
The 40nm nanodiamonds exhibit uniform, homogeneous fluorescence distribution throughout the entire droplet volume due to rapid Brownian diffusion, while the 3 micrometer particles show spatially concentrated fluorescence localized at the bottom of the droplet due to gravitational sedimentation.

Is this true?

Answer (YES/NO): YES